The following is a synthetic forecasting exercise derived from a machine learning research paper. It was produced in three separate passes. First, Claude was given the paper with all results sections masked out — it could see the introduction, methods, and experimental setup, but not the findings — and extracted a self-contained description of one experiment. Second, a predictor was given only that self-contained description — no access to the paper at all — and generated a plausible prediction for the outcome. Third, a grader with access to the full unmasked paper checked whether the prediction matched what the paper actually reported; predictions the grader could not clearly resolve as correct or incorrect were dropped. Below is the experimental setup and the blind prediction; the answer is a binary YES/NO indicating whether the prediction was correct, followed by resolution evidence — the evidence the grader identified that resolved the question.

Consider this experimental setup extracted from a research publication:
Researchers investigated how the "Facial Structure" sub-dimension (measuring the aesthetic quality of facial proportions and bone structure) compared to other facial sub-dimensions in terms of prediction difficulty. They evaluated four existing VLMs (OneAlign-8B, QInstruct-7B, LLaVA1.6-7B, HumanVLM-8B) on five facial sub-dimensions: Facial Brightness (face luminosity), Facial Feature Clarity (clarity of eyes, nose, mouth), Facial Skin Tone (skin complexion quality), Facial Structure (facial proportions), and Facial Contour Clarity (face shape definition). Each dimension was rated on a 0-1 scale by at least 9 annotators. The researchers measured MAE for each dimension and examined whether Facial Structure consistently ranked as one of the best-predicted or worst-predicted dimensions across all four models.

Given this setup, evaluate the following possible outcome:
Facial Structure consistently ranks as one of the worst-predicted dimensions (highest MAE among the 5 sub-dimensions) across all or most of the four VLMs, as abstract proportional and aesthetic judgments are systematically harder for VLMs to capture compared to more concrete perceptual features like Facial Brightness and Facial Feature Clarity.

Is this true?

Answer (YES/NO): NO